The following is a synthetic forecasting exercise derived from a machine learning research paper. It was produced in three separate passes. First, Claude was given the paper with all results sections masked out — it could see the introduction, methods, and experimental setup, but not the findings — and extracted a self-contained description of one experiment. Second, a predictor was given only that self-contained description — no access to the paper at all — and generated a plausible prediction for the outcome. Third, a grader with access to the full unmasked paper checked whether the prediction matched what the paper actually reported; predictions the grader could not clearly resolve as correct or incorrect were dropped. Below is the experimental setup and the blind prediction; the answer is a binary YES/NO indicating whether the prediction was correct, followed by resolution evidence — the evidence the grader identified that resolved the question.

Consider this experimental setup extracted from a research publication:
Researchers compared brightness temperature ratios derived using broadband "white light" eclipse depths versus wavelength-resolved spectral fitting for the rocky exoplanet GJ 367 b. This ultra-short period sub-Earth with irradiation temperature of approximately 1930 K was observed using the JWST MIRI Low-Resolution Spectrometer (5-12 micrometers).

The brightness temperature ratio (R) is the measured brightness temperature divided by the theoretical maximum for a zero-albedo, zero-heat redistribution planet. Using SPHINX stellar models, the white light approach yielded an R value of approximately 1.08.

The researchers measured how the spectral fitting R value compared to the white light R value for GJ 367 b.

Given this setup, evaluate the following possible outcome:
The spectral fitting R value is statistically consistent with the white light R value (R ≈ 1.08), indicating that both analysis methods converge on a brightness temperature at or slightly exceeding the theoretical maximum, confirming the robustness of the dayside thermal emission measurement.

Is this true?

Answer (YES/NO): NO